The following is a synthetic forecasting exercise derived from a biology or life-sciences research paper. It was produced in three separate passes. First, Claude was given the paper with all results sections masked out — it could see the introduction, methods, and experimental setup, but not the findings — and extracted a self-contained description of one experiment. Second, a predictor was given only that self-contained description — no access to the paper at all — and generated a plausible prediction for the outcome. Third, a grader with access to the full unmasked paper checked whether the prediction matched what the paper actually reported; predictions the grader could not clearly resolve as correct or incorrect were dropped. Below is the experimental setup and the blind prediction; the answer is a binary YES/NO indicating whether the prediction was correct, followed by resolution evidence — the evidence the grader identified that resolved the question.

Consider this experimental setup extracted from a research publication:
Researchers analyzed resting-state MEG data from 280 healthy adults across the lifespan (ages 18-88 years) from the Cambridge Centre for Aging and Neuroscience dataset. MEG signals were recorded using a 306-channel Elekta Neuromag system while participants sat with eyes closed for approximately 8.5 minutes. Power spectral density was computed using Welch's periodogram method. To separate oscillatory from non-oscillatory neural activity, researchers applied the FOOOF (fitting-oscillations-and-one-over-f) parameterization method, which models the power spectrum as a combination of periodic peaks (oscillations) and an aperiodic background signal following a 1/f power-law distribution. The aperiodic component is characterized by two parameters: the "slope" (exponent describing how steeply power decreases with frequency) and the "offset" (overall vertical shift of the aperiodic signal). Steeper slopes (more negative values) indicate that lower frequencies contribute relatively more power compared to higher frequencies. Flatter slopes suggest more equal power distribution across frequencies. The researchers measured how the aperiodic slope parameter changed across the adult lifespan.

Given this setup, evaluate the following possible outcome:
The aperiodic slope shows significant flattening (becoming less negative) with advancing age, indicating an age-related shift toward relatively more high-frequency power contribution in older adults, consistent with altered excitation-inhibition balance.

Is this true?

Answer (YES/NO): YES